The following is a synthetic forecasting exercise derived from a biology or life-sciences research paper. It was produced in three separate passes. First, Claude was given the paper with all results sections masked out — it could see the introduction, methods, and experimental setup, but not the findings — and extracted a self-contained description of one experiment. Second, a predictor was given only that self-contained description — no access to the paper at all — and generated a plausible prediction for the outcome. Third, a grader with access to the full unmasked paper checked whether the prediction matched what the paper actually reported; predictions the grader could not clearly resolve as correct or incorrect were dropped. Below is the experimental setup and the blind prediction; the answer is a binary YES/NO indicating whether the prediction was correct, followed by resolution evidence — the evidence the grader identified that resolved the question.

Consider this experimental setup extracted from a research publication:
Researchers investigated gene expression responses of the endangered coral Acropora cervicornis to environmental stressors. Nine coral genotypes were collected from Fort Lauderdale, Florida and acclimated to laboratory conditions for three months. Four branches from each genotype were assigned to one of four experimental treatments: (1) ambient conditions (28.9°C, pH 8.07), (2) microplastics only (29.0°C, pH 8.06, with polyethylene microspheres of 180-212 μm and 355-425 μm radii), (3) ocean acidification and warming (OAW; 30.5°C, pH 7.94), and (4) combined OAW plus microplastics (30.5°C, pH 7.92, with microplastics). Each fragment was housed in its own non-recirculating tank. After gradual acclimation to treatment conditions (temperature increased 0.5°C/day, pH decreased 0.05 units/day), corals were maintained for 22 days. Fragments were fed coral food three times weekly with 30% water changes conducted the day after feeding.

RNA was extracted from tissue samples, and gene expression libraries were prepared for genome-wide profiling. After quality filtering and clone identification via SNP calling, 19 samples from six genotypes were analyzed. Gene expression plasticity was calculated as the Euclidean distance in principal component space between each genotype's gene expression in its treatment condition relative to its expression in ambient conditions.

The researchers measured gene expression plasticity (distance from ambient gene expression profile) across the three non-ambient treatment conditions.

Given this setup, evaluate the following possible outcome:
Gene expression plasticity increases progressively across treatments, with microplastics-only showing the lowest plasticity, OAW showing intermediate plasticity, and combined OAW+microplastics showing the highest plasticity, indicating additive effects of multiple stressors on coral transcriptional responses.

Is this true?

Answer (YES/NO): NO